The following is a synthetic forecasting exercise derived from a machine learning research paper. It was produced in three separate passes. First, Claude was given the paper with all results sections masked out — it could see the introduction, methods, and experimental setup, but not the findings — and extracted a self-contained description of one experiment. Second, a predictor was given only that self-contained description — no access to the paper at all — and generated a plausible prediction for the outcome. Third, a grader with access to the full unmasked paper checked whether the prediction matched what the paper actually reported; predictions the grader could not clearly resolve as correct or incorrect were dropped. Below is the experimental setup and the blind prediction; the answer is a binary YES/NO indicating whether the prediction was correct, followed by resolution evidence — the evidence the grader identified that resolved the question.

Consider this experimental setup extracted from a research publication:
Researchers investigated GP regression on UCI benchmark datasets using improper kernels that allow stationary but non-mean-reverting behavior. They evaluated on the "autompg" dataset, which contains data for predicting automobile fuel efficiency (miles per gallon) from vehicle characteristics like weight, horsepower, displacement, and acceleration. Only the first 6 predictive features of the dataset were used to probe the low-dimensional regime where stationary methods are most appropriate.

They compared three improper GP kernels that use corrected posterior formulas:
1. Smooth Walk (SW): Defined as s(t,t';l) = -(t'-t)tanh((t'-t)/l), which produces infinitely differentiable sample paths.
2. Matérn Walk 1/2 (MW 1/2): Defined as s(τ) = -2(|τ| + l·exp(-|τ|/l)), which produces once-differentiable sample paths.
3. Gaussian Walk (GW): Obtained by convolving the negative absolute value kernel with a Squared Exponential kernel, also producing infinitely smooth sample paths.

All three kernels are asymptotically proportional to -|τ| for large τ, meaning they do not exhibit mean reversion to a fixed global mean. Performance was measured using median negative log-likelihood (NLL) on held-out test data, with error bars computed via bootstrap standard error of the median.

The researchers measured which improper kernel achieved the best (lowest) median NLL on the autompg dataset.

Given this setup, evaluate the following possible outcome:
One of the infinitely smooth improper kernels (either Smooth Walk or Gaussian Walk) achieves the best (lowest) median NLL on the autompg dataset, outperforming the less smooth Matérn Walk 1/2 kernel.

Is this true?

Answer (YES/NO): NO